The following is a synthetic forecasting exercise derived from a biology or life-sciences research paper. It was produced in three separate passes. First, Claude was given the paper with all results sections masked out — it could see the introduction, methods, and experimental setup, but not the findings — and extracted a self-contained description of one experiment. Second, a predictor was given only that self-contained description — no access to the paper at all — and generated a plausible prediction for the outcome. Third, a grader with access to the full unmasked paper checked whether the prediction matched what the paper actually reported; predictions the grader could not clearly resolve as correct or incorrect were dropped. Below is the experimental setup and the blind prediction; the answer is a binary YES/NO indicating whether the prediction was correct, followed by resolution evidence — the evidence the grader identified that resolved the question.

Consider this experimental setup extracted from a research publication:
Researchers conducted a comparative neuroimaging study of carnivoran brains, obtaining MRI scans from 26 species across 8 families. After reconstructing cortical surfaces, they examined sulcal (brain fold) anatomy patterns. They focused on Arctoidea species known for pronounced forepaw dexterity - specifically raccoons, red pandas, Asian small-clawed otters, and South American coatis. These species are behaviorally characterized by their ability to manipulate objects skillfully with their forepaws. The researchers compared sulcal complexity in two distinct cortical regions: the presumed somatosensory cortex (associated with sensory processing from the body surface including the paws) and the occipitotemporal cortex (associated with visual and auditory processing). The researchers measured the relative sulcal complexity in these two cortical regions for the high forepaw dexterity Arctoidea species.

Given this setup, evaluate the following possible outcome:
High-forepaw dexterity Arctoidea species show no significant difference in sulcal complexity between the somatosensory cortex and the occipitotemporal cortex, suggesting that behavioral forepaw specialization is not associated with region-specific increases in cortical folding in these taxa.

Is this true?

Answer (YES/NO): NO